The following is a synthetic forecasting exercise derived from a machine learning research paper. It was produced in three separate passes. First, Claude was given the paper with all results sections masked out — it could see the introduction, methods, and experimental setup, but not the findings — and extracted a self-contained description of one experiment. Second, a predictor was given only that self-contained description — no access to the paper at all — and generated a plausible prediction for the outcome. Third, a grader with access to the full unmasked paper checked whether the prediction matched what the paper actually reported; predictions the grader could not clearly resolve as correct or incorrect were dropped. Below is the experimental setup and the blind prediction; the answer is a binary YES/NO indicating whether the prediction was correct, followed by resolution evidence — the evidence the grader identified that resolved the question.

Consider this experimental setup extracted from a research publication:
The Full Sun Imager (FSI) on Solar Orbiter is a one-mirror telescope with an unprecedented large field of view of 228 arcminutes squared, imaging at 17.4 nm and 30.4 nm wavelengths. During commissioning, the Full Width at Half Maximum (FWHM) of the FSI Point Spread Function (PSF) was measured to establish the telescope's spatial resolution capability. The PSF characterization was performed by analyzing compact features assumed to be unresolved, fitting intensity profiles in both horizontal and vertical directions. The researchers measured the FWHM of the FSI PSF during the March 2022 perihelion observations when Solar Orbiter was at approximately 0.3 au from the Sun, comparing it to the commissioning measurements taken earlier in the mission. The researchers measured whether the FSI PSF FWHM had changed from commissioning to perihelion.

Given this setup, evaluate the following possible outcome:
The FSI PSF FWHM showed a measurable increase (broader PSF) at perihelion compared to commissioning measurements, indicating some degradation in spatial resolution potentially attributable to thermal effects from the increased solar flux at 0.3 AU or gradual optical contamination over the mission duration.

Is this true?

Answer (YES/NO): NO